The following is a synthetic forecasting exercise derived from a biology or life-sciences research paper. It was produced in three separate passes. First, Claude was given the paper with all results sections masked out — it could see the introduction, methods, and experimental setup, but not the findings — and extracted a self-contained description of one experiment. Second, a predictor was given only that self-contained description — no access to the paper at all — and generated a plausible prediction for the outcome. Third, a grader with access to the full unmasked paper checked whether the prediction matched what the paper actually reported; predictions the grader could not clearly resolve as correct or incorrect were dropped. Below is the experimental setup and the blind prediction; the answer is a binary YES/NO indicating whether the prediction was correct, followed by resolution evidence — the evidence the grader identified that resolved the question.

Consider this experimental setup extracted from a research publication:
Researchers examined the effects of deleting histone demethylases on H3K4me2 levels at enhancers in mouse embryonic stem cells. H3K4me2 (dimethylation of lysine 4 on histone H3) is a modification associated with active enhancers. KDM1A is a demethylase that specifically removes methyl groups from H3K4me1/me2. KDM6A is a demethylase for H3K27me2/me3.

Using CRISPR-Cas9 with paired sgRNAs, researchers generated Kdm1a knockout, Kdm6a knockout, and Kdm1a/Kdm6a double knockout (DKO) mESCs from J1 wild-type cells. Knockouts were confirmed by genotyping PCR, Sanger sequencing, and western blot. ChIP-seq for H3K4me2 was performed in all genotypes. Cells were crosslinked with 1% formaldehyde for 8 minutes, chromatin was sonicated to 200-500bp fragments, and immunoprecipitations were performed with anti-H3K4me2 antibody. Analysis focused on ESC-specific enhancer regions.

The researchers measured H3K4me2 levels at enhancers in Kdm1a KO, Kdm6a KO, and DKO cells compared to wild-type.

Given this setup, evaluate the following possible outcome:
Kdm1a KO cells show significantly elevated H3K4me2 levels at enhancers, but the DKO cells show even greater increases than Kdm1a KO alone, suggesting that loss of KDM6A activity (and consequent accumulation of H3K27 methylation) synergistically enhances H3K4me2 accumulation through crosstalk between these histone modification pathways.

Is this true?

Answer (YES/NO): NO